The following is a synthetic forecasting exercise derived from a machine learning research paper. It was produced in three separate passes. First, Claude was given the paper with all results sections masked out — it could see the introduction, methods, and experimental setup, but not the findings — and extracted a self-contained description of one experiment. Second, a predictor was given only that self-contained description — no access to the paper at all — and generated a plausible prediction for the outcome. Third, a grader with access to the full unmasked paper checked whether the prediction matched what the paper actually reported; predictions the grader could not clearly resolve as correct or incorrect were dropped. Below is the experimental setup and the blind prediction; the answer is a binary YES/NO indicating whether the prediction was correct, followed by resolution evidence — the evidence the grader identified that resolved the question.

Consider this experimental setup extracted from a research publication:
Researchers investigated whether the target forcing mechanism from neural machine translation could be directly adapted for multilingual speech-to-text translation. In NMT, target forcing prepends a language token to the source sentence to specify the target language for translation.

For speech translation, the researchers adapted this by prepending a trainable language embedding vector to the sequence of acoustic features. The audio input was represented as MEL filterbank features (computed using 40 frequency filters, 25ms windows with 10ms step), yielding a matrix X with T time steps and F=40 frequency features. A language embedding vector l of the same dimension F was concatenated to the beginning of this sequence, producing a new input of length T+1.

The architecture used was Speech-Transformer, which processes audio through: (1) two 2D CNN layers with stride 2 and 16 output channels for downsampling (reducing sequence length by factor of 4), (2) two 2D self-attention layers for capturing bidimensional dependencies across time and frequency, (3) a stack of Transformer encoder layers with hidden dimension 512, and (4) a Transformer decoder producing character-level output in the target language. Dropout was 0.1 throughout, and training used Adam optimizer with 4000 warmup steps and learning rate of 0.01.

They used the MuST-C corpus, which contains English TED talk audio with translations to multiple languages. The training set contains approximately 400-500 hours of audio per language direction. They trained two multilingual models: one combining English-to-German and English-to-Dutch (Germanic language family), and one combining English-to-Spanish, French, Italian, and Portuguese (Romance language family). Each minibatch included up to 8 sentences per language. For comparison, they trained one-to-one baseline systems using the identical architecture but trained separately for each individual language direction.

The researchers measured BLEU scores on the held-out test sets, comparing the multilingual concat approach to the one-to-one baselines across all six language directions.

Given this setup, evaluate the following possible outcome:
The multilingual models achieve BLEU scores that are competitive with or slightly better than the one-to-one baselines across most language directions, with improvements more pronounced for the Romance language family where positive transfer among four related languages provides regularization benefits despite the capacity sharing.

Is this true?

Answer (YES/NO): NO